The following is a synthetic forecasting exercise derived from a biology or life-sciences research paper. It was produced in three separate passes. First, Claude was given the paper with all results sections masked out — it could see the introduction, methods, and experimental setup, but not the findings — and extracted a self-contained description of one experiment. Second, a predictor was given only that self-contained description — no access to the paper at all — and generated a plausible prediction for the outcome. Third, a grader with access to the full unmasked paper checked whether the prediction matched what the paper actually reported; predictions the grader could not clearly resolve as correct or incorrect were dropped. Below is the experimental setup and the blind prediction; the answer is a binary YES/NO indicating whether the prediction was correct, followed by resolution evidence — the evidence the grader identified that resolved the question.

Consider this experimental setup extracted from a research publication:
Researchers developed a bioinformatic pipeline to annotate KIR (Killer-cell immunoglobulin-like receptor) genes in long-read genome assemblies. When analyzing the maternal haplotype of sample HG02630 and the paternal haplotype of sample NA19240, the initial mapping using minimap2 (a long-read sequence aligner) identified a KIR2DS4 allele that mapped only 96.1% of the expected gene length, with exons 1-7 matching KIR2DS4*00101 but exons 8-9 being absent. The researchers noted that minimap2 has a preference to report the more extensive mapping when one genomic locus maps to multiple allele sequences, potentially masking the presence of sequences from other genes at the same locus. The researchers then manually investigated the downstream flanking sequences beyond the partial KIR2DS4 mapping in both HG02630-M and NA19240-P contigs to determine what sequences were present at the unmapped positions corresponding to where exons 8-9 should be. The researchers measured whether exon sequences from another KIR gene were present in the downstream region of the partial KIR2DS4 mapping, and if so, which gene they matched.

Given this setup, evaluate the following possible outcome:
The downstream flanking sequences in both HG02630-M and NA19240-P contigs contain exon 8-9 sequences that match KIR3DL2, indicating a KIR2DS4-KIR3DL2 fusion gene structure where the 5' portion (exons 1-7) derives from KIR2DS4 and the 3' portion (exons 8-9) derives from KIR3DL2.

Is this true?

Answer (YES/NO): NO